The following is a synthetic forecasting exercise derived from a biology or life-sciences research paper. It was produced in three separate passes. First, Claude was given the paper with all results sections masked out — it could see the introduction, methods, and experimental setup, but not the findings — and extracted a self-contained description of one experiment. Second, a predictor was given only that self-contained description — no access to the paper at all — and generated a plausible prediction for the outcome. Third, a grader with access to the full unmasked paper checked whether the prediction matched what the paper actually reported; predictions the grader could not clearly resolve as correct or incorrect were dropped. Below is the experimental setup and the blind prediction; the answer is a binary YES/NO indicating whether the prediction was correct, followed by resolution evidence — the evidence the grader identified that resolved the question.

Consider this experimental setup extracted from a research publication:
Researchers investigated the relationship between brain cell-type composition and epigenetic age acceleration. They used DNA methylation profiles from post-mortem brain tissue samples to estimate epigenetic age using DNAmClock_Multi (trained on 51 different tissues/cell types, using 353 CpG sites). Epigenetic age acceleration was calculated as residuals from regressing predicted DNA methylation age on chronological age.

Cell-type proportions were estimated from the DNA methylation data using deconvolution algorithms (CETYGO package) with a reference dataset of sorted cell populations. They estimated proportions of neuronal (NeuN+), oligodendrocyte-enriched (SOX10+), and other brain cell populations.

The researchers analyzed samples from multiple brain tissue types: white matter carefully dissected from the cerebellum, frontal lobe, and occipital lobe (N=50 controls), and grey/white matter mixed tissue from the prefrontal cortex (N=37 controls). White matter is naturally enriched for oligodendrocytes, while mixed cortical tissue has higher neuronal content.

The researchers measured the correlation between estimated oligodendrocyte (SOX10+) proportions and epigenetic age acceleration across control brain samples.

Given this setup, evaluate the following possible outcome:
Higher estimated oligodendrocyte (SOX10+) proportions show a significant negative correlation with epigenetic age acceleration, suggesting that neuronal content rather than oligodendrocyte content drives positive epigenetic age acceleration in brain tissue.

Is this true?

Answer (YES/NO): NO